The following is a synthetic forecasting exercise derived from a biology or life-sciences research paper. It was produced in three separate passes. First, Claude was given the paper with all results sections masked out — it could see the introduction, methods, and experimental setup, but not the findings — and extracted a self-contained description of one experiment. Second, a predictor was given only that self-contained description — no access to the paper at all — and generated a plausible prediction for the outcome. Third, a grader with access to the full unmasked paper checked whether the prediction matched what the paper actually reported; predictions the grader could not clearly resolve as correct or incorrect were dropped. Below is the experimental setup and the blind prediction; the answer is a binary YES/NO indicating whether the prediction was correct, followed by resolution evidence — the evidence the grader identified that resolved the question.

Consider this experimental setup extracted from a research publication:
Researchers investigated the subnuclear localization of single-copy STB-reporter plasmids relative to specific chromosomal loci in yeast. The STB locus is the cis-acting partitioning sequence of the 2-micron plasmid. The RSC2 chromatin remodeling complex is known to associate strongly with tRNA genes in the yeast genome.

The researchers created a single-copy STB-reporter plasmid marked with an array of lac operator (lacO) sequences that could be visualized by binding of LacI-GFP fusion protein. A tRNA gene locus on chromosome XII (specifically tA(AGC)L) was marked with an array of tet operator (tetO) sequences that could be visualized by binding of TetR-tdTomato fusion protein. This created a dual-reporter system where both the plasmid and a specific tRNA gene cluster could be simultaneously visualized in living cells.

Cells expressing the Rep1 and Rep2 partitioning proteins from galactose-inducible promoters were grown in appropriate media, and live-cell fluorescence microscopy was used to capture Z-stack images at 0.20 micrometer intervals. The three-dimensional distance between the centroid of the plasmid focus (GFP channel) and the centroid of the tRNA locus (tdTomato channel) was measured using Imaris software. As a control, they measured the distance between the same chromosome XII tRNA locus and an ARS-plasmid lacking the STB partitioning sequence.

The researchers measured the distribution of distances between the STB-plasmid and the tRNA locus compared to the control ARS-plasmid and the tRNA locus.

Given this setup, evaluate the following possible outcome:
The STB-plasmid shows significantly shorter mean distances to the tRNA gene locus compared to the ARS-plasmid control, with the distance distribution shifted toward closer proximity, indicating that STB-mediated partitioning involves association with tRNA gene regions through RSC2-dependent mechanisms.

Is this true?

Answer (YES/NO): YES